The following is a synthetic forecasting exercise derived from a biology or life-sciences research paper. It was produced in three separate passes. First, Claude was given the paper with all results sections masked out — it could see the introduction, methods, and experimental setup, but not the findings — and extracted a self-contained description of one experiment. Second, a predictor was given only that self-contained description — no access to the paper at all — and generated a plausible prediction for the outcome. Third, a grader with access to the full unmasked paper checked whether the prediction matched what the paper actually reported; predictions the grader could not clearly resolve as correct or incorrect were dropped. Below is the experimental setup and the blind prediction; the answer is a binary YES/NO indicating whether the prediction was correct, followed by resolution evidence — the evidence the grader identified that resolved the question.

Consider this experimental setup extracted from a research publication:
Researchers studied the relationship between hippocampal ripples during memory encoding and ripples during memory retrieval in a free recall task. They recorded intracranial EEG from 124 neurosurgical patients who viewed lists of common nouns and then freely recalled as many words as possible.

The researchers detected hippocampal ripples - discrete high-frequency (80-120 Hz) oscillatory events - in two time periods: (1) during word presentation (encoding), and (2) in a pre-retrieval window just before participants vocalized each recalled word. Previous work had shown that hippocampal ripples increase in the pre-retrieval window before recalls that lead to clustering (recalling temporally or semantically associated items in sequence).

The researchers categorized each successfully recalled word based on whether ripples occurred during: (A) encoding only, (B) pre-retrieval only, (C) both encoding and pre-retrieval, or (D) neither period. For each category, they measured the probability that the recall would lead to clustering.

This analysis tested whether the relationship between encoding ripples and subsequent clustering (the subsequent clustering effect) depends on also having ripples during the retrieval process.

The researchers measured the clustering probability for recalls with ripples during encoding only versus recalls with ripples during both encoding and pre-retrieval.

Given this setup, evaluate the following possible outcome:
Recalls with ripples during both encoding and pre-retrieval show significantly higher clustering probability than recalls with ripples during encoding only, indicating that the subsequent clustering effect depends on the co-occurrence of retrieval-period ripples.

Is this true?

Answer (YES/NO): YES